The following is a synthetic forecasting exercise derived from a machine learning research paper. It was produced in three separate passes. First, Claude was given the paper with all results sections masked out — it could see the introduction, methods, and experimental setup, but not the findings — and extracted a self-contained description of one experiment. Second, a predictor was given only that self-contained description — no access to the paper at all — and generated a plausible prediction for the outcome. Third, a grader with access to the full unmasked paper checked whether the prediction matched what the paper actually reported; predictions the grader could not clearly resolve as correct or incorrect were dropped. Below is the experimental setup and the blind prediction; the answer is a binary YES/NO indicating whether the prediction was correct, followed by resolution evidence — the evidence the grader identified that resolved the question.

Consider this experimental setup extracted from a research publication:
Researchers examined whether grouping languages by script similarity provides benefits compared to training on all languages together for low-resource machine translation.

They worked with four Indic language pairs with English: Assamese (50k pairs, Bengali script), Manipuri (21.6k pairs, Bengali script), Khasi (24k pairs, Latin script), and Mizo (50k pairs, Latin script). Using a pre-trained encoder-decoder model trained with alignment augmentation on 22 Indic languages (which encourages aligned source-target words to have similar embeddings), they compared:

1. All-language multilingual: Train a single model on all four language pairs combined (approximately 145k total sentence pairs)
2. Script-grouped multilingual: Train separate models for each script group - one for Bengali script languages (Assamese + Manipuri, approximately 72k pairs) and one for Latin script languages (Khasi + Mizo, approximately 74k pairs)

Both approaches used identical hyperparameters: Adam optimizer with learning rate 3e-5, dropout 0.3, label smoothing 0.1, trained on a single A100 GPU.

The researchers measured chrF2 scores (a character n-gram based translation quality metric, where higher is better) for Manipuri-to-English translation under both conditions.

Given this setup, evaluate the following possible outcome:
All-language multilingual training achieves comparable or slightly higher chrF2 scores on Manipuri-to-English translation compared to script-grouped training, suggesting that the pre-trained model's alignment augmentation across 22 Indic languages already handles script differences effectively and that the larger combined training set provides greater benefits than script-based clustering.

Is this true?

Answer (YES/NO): NO